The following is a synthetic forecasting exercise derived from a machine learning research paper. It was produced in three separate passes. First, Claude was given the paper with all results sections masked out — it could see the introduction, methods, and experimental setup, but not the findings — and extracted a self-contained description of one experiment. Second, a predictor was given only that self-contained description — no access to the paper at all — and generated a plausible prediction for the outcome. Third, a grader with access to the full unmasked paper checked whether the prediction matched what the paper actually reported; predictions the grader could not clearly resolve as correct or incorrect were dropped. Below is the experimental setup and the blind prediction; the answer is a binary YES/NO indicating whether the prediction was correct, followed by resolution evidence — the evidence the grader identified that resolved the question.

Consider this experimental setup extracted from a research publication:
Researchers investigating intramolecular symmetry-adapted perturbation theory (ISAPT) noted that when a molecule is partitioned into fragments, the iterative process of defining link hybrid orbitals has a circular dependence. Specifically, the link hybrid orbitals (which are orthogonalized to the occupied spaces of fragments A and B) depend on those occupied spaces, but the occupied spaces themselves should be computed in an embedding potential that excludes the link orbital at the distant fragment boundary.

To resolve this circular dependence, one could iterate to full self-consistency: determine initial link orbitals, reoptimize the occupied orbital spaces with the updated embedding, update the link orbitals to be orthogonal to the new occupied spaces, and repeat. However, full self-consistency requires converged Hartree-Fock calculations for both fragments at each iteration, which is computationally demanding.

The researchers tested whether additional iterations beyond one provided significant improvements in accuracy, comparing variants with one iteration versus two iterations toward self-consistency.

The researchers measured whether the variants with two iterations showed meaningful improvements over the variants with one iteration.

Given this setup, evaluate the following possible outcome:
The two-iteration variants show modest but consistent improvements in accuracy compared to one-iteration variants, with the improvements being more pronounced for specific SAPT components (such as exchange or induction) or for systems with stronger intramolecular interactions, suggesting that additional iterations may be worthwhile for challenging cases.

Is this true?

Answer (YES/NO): NO